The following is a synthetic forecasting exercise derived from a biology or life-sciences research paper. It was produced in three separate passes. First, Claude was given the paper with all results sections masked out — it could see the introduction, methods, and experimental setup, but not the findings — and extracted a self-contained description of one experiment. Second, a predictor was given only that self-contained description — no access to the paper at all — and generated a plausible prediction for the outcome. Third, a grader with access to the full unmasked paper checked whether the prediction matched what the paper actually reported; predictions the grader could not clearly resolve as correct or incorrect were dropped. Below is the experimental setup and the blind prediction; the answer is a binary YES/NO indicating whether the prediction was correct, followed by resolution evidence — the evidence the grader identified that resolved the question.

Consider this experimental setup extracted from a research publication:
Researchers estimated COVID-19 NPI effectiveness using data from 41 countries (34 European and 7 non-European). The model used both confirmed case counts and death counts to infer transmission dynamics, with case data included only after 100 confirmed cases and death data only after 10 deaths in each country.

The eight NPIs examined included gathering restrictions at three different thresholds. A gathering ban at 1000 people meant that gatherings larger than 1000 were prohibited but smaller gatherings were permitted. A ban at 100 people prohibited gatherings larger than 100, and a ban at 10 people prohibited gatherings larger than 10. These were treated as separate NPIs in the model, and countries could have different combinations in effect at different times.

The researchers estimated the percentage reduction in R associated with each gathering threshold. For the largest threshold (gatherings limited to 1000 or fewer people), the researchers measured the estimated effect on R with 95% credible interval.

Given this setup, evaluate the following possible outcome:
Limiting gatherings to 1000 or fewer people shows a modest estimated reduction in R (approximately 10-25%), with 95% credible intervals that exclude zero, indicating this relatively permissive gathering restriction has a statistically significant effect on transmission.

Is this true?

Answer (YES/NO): NO